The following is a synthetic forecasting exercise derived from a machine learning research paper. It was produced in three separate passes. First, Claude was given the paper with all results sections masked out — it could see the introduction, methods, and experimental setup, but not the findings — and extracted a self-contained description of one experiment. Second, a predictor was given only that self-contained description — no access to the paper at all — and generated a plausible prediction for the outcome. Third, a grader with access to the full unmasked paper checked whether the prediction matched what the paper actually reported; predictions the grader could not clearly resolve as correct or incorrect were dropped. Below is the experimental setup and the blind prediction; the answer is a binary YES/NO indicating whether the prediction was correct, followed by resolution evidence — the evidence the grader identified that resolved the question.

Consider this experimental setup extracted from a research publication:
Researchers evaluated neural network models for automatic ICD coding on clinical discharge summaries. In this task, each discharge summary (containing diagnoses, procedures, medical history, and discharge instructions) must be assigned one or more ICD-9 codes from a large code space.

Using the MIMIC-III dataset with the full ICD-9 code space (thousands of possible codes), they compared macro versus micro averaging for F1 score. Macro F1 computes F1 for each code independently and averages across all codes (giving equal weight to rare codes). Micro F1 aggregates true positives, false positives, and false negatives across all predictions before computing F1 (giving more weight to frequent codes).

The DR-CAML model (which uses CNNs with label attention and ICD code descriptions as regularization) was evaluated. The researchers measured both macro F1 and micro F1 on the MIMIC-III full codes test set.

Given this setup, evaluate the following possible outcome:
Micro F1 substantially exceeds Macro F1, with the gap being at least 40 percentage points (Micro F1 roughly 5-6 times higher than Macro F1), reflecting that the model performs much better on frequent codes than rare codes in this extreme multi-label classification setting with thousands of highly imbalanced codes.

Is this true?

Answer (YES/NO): YES